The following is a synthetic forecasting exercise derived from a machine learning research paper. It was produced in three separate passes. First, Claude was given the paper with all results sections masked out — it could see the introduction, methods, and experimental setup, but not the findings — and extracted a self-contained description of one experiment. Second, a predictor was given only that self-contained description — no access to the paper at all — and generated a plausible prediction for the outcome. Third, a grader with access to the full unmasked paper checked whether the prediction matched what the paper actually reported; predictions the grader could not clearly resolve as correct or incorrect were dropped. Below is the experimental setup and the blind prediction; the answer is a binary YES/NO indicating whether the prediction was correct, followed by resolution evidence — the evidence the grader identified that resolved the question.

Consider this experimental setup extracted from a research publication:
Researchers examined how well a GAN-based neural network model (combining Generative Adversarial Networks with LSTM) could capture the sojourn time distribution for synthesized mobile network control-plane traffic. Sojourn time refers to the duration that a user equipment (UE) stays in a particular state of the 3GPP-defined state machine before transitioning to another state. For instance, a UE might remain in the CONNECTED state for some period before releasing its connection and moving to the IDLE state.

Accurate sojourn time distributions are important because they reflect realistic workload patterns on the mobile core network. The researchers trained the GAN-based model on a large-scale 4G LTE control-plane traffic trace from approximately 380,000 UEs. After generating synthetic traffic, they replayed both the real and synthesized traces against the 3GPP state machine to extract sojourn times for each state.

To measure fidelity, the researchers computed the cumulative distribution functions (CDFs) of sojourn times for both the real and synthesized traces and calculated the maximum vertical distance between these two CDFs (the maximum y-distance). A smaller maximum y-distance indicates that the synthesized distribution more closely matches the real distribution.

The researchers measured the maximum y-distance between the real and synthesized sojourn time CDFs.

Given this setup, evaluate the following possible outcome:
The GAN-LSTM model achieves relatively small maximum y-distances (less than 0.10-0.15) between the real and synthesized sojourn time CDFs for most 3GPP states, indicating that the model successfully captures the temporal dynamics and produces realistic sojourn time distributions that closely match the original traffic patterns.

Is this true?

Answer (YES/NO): NO